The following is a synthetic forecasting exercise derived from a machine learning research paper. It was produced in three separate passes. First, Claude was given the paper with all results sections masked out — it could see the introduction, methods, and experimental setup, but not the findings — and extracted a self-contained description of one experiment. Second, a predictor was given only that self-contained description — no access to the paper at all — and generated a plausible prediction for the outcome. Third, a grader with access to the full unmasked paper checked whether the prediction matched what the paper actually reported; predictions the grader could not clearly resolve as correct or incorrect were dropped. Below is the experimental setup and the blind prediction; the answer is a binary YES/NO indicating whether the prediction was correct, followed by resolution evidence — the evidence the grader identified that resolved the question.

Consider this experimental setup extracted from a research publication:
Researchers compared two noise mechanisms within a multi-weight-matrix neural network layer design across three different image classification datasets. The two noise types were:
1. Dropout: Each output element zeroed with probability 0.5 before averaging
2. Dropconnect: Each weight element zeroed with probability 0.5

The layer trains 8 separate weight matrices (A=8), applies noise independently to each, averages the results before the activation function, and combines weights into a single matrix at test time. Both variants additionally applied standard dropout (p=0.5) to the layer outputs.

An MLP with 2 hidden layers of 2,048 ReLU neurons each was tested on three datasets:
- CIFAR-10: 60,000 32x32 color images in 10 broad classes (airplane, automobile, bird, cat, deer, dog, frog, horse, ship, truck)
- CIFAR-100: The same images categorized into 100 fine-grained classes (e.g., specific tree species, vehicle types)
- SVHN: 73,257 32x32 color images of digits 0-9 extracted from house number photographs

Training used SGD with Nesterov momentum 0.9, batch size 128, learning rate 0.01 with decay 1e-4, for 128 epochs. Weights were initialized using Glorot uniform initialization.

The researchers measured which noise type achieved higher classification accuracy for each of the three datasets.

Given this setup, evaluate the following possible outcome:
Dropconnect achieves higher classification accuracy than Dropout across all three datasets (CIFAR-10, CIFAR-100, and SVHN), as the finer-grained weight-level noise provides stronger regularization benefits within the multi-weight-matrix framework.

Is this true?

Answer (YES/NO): NO